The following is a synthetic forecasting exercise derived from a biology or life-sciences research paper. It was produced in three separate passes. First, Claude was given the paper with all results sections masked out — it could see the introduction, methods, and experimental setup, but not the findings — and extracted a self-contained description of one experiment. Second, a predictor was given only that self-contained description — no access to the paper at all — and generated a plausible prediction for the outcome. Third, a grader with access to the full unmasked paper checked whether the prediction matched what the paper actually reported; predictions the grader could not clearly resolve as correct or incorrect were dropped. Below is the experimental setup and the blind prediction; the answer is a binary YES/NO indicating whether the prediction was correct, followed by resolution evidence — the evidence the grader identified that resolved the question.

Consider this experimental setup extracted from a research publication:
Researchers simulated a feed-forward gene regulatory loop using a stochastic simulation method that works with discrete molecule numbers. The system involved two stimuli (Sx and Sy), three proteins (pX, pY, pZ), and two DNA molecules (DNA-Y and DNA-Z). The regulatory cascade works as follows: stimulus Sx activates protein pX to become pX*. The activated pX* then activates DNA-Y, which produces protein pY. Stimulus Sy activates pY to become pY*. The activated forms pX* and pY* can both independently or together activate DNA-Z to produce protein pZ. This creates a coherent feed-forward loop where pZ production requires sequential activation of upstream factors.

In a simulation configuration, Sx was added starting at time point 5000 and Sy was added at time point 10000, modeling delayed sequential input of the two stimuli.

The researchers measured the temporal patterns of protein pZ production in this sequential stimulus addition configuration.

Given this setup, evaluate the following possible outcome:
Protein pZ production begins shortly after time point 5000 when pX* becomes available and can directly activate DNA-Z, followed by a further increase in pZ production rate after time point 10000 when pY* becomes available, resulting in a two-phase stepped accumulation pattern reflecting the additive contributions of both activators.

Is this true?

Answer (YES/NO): NO